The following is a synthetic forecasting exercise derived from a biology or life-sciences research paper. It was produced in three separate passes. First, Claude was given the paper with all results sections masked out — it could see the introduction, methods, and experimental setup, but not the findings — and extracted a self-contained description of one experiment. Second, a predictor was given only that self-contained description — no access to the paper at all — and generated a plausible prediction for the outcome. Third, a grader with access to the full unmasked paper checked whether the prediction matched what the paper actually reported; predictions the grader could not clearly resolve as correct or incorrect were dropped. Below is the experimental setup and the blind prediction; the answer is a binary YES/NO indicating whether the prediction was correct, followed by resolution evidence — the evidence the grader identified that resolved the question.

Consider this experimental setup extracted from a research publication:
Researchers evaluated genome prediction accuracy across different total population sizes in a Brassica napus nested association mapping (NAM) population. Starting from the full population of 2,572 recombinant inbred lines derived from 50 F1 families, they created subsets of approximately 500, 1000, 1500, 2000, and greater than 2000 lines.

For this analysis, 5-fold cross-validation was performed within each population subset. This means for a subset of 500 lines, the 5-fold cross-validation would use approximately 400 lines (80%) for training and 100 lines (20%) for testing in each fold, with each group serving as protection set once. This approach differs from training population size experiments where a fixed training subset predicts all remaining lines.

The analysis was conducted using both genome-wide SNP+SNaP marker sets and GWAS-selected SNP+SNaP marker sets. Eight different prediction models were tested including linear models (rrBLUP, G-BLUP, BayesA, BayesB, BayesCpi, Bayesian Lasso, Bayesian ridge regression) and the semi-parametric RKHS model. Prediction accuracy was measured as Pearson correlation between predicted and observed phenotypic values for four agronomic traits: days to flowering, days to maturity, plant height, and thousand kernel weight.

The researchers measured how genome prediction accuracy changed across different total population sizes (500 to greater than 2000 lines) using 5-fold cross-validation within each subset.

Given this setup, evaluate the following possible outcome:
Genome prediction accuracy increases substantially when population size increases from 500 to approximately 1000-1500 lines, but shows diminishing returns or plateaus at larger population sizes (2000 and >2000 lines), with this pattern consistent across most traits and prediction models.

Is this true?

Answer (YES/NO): NO